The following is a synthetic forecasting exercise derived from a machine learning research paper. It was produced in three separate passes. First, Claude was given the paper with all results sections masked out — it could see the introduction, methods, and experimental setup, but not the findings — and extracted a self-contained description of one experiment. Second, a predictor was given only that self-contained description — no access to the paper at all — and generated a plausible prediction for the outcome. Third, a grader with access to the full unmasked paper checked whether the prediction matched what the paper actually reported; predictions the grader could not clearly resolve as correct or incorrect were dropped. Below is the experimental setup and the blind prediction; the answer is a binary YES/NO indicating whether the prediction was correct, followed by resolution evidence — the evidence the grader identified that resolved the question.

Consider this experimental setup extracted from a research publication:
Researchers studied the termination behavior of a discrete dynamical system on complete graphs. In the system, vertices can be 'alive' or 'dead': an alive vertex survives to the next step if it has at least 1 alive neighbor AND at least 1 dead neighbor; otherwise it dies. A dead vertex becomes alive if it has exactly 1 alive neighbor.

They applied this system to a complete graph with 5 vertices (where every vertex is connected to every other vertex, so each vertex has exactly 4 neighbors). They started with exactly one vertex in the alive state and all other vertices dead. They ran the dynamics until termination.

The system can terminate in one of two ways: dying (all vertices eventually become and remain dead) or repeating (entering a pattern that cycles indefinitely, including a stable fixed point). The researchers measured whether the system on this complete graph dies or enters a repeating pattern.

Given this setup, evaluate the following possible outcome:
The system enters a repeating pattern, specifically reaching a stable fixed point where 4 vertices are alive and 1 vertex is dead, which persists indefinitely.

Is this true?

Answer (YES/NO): YES